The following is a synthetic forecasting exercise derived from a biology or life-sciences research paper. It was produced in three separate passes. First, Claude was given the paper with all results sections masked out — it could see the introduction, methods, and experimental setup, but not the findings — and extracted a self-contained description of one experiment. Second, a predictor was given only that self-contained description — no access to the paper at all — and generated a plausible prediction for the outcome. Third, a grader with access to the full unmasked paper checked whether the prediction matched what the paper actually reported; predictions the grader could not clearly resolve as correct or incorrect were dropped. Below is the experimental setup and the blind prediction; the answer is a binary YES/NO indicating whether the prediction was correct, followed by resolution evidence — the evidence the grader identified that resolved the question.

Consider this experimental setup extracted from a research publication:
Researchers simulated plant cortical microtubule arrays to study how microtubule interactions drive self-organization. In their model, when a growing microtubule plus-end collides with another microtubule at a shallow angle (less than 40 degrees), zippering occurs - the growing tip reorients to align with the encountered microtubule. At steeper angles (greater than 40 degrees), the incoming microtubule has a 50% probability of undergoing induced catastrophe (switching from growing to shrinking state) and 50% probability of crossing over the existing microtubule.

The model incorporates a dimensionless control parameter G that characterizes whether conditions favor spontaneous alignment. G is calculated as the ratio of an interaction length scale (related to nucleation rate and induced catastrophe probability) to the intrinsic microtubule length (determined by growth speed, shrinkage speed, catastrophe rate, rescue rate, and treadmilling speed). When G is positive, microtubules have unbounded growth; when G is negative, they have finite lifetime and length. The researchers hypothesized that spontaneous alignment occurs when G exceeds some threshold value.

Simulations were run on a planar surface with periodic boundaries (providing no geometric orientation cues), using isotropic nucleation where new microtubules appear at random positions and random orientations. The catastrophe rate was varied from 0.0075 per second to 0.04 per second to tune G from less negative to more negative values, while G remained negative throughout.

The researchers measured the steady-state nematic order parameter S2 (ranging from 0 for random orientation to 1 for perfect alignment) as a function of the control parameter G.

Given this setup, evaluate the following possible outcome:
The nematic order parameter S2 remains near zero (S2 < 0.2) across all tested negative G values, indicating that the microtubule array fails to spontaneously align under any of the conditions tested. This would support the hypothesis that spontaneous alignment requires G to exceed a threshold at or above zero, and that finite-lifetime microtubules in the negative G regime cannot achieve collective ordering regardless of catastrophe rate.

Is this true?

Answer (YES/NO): NO